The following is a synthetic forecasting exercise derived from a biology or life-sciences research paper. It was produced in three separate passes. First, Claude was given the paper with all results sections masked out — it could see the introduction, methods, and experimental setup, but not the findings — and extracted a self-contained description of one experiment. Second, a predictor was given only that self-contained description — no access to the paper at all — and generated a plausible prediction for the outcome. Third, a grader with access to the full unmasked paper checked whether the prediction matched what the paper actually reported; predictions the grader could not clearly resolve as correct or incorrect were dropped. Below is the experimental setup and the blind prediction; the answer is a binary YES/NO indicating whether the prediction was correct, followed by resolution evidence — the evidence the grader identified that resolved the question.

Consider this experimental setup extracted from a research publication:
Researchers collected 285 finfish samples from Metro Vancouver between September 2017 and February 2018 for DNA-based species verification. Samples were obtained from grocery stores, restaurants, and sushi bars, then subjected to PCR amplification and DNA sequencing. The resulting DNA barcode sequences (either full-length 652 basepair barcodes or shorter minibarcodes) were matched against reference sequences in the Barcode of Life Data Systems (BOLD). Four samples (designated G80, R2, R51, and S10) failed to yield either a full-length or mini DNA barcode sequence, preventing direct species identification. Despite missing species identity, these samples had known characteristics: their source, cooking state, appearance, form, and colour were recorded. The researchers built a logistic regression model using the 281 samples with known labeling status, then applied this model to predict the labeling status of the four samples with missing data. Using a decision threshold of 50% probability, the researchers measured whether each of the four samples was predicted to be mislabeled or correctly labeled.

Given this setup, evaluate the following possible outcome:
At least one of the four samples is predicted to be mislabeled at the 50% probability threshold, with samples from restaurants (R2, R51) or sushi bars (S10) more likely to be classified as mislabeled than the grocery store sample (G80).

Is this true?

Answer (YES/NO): NO